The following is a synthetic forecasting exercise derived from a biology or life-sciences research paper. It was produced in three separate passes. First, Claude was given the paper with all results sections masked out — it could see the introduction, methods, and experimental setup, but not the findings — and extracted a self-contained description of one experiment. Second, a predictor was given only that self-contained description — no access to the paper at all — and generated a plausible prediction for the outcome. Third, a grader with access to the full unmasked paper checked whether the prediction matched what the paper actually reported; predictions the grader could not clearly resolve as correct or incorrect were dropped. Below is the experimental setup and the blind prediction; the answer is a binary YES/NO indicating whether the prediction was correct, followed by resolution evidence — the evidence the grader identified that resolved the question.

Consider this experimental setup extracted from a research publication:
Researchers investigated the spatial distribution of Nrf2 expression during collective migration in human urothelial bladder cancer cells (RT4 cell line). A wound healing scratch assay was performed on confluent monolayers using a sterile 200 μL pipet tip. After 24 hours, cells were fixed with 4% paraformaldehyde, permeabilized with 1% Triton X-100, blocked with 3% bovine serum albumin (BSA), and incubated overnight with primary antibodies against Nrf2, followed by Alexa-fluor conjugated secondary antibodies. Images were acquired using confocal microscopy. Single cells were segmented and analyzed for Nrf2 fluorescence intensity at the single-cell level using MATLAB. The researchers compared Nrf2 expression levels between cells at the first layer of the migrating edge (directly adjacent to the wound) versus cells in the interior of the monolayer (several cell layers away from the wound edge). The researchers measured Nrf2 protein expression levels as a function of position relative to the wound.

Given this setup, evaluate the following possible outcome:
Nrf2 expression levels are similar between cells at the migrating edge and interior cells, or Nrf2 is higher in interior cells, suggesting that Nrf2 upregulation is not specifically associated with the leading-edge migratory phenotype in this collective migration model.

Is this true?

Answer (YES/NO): YES